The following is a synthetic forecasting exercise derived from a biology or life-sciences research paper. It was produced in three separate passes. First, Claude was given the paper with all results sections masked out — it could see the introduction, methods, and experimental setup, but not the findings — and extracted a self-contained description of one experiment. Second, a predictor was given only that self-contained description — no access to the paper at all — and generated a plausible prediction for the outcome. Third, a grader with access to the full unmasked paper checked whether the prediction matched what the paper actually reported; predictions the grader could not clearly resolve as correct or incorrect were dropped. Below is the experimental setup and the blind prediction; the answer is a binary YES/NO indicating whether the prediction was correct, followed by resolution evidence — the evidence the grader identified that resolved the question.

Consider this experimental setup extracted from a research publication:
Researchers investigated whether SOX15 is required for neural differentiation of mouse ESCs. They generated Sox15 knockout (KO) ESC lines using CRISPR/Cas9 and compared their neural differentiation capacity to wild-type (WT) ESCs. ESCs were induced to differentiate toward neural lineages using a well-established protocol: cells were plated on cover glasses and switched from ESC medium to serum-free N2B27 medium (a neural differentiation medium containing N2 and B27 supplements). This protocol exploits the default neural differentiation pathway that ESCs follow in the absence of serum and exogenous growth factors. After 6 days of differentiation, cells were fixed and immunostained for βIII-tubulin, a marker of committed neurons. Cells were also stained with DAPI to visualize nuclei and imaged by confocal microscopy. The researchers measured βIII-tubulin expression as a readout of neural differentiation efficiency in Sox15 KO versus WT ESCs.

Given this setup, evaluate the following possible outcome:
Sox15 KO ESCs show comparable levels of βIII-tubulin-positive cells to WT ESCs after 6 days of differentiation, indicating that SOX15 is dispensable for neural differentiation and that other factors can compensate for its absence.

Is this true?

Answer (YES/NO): NO